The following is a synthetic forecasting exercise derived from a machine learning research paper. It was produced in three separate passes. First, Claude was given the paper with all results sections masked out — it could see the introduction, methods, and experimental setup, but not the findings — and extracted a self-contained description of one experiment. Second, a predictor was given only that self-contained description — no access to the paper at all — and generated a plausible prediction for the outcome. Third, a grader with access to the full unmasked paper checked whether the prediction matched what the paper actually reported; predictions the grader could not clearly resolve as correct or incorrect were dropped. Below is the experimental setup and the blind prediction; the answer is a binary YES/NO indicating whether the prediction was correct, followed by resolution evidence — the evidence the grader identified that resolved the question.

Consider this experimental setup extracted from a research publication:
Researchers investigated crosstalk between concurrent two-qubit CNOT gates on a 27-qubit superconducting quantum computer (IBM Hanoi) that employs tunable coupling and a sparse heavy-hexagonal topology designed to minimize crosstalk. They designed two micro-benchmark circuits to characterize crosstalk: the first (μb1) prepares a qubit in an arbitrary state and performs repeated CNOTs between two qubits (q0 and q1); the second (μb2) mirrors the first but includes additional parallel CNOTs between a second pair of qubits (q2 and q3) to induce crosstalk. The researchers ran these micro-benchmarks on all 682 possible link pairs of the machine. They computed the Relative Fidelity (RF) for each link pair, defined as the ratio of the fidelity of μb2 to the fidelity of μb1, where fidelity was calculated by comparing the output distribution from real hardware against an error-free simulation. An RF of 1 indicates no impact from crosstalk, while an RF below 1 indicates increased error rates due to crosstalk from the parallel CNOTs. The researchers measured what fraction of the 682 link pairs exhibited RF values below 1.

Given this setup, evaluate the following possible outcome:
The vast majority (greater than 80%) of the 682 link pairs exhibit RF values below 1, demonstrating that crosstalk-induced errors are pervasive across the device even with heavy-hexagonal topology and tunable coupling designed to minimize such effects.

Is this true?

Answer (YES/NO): NO